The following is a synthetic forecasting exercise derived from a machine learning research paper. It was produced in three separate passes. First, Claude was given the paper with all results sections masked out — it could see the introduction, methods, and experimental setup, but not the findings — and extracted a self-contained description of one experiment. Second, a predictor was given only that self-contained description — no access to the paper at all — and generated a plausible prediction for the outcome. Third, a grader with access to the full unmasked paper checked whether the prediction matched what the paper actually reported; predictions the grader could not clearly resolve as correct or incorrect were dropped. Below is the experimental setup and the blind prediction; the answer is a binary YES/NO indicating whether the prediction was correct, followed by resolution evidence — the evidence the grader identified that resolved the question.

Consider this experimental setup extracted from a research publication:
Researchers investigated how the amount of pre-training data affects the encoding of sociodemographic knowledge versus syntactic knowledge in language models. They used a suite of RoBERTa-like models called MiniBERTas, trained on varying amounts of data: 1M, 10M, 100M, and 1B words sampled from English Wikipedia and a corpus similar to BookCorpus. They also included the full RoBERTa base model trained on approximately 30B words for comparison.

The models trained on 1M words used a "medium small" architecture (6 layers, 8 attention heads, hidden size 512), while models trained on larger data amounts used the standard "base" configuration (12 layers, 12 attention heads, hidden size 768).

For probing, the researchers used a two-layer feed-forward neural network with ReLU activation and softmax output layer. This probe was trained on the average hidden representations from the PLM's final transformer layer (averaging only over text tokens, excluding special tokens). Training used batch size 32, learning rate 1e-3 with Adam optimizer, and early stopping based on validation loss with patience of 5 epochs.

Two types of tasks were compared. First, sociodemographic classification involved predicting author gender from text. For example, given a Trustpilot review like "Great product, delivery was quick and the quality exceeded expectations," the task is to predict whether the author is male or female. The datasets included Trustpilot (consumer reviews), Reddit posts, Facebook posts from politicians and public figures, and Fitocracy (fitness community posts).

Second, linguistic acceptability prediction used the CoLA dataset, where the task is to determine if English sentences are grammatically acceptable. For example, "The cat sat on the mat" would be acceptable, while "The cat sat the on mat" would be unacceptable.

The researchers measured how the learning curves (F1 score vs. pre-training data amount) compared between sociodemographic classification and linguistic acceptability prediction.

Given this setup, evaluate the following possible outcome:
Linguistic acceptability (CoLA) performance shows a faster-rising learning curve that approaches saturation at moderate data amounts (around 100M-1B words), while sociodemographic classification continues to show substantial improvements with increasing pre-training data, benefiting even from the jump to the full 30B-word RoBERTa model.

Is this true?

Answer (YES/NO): YES